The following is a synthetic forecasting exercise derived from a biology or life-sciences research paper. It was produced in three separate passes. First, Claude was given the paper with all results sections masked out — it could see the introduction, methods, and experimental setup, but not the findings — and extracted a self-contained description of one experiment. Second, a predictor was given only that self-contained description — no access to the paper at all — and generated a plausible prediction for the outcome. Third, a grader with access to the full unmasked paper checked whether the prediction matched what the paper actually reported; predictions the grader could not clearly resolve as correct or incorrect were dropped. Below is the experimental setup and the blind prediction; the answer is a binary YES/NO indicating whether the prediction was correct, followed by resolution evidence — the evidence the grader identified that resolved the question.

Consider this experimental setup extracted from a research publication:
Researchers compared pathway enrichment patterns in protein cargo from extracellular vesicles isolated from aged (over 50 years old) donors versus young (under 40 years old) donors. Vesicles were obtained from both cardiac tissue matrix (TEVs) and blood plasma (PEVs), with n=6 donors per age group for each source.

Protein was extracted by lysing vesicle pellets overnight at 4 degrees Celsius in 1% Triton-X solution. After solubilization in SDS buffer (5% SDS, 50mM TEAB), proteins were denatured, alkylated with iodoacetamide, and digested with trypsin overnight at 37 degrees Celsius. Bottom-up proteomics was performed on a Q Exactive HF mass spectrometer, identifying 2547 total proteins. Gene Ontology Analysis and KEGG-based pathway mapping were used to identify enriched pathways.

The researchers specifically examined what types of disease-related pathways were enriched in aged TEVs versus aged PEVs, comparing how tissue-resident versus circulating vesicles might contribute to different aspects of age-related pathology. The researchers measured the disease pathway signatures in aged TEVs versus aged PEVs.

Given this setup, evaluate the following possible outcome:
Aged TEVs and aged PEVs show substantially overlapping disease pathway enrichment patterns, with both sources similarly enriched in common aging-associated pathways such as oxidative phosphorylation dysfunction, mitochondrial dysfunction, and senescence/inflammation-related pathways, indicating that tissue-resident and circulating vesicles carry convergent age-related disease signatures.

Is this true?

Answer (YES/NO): NO